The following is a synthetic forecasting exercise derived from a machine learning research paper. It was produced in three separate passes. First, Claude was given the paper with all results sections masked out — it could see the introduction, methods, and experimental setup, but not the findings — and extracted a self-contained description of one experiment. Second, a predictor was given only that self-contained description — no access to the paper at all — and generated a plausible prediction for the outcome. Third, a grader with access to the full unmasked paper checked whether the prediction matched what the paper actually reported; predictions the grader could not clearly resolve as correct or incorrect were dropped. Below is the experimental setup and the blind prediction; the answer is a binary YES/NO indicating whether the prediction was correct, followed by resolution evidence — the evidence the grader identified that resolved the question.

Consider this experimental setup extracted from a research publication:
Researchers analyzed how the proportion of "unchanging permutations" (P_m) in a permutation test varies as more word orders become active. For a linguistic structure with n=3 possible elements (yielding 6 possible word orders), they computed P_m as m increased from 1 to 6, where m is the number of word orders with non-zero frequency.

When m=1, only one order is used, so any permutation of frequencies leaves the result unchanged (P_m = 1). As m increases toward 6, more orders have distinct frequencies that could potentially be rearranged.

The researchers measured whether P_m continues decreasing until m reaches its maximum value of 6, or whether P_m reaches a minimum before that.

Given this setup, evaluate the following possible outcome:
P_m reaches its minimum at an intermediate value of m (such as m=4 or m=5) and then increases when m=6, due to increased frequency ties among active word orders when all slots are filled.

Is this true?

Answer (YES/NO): NO